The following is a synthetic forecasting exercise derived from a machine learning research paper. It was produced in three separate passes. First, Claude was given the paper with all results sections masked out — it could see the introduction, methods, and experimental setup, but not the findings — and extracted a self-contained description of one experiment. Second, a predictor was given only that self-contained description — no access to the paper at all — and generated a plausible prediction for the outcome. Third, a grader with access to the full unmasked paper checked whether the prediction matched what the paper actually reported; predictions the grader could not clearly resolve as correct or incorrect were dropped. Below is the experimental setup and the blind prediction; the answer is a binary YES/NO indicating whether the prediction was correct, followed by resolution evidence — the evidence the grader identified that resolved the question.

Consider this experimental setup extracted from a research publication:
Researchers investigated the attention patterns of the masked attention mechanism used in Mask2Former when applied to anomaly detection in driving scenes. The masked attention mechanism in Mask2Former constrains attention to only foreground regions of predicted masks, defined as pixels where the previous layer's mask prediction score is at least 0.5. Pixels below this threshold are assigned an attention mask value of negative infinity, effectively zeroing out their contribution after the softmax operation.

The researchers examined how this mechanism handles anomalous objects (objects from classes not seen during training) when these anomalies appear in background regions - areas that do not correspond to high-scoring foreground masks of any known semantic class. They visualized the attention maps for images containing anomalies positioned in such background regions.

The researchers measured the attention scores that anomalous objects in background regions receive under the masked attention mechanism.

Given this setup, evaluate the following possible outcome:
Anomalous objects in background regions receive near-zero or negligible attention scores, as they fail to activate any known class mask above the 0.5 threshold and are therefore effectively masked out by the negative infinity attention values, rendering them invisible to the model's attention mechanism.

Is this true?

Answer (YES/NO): YES